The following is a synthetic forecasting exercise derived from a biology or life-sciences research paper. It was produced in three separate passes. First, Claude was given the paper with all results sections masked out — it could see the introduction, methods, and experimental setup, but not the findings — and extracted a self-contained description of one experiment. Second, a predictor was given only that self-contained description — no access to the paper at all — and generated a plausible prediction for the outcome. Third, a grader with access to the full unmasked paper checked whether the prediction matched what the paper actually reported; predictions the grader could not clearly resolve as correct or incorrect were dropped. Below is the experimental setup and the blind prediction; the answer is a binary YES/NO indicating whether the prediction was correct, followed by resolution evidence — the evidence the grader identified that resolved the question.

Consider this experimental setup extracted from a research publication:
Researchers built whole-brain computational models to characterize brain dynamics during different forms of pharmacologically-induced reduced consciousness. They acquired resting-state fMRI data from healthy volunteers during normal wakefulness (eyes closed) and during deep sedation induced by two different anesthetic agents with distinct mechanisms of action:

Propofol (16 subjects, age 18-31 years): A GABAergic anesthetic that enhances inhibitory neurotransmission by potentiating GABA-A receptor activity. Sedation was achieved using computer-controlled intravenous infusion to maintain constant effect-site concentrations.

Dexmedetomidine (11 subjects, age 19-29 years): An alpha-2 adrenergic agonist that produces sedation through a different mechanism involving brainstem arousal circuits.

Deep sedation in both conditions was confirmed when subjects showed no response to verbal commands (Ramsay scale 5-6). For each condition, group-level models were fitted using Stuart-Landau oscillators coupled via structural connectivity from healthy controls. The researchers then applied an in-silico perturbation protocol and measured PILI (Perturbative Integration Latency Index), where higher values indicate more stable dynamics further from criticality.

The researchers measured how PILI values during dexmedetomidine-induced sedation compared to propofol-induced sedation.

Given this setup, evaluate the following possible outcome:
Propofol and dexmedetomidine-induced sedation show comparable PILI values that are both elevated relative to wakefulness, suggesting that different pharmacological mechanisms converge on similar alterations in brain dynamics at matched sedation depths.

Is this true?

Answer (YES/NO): NO